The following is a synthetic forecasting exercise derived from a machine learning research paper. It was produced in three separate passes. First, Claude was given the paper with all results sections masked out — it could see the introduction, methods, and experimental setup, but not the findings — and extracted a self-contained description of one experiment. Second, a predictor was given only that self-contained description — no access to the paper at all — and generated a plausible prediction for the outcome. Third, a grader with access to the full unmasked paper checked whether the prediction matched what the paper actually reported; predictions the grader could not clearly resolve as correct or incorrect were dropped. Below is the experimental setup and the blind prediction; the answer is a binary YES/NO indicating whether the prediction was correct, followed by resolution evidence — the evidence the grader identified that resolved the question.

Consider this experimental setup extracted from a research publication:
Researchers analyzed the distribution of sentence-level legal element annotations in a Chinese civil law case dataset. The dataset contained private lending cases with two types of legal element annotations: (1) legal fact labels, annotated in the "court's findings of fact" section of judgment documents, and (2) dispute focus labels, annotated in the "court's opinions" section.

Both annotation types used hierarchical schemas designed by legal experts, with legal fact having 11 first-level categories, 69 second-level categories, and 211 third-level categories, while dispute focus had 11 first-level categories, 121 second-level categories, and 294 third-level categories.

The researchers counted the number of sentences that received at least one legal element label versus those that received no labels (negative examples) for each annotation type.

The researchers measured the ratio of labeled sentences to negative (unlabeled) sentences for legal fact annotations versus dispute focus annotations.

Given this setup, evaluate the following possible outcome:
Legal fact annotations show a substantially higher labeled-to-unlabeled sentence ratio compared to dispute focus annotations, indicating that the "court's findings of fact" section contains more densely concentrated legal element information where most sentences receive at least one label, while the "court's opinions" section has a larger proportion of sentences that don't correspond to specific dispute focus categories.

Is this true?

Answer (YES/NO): YES